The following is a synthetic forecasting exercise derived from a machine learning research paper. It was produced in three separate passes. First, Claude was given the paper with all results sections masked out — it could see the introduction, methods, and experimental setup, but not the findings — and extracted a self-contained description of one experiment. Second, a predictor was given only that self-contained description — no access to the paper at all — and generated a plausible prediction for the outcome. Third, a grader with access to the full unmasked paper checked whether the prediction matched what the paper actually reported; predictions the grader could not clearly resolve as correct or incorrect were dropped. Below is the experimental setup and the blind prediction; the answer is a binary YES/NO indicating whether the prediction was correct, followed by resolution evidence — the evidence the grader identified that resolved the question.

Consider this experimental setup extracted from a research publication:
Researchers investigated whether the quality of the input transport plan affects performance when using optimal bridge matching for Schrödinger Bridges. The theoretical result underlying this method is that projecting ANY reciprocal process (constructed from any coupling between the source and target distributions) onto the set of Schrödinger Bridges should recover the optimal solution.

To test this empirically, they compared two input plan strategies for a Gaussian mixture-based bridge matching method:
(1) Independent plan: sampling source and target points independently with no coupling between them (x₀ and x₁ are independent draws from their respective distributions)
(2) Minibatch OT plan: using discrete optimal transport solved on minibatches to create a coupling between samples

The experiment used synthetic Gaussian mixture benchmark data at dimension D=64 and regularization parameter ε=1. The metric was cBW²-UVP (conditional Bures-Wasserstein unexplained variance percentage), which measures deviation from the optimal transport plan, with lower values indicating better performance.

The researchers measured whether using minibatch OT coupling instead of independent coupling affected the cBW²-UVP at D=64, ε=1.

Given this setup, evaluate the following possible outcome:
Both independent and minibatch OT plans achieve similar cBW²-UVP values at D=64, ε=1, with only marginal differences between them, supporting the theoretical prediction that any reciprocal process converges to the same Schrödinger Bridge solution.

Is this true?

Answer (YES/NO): YES